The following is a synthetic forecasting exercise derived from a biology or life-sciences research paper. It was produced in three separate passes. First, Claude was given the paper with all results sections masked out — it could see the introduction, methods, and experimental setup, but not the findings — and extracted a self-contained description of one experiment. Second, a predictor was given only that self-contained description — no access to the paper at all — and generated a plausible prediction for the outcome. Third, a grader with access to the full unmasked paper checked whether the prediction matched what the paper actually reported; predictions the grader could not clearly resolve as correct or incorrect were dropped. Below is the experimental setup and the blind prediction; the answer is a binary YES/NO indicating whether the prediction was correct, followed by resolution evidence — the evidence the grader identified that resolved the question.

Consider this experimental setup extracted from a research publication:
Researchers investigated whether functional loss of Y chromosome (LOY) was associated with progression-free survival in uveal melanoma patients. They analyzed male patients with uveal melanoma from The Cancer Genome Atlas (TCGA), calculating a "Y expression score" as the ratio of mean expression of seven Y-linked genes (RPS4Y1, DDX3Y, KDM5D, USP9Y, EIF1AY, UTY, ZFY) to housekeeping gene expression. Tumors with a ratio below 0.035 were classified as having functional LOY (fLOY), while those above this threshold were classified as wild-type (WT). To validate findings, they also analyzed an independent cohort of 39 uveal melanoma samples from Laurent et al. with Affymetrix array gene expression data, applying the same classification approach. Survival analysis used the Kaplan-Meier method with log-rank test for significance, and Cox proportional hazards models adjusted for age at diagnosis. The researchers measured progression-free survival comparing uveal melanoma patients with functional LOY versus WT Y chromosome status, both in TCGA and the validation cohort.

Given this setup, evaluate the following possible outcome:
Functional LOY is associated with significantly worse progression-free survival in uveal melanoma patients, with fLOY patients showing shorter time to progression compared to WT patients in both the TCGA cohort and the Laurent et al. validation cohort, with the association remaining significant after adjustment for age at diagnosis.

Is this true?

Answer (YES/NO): YES